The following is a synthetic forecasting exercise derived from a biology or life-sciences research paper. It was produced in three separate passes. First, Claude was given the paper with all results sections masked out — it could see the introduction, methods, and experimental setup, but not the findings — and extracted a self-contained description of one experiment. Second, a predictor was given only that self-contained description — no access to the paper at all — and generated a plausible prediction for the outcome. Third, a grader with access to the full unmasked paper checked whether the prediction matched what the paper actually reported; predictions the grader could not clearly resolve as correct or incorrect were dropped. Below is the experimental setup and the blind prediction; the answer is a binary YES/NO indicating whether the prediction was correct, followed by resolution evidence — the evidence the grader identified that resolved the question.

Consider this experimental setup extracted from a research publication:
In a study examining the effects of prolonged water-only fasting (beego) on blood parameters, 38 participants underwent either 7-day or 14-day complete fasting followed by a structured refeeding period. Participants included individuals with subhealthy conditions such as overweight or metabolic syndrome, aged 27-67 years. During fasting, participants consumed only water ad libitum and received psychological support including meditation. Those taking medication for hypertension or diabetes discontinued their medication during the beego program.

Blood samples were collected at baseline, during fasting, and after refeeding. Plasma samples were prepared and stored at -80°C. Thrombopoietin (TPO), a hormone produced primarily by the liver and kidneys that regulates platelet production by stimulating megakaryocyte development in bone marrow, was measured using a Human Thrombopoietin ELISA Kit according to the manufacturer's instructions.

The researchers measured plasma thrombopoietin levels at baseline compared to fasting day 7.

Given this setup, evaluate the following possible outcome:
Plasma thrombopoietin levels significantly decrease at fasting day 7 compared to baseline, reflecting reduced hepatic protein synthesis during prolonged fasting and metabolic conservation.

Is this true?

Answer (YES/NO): NO